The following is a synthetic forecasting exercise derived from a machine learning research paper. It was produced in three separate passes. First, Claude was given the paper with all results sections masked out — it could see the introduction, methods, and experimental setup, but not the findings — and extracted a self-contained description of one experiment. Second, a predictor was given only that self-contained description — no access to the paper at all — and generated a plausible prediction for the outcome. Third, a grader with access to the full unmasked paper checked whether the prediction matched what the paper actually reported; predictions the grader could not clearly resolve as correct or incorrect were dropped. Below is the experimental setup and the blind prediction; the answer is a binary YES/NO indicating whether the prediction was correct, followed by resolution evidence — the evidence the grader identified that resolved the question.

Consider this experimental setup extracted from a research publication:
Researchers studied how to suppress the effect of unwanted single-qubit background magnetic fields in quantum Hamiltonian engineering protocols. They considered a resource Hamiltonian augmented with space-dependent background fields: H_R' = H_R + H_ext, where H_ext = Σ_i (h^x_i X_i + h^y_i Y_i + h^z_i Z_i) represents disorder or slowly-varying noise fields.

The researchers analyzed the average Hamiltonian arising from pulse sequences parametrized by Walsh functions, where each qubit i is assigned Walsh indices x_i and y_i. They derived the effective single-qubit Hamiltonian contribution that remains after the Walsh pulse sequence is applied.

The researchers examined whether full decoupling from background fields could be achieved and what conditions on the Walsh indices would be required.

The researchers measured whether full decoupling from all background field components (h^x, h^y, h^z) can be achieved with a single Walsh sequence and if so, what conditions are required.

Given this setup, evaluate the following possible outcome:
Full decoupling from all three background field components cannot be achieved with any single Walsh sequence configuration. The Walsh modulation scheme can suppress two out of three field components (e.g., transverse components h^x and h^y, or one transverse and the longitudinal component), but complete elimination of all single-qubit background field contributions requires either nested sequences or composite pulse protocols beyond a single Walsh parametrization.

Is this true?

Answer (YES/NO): NO